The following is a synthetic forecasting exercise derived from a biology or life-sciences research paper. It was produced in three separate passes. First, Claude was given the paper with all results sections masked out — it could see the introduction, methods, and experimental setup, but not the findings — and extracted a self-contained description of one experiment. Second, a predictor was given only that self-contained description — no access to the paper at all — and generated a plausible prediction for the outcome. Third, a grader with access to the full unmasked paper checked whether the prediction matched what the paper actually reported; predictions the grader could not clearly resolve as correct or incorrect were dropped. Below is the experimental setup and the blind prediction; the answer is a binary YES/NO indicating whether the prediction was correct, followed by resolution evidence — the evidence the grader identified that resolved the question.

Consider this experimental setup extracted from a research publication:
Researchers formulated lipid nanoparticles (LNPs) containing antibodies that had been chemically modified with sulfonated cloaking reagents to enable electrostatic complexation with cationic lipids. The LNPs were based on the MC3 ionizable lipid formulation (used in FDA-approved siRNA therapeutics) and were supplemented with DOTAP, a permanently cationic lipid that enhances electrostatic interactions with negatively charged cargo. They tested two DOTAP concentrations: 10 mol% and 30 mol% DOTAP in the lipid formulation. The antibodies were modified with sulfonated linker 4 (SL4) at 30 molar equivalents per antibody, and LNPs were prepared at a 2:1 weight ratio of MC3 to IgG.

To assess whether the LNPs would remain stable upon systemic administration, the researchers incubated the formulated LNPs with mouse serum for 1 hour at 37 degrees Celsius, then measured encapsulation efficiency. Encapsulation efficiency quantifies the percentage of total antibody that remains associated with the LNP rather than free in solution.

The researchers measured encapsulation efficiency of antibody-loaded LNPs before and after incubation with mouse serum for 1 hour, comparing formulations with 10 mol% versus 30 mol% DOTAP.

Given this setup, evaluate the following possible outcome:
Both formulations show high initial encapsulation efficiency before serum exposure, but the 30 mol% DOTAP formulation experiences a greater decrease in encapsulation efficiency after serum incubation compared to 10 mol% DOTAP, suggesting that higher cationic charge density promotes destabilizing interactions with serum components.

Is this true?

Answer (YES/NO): NO